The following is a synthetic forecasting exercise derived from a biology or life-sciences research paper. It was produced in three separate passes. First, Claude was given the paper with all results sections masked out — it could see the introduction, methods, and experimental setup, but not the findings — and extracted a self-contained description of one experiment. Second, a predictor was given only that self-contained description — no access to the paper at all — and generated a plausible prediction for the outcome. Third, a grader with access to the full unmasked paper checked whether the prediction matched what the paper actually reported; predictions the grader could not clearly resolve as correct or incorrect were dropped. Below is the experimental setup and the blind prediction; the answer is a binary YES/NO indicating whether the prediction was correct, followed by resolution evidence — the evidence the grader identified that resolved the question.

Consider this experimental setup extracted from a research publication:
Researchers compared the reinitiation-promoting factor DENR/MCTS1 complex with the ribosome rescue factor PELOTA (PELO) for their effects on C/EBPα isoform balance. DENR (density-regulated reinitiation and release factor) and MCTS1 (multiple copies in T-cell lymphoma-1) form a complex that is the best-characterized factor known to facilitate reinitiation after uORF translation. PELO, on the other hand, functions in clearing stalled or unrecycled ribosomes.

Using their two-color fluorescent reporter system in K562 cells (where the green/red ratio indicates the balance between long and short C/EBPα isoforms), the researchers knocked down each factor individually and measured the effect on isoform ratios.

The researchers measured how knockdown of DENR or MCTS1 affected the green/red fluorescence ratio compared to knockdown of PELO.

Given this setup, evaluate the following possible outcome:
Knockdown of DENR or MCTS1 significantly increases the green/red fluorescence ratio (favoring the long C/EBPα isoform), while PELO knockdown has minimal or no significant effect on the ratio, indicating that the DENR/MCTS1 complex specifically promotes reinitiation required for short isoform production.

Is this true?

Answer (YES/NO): NO